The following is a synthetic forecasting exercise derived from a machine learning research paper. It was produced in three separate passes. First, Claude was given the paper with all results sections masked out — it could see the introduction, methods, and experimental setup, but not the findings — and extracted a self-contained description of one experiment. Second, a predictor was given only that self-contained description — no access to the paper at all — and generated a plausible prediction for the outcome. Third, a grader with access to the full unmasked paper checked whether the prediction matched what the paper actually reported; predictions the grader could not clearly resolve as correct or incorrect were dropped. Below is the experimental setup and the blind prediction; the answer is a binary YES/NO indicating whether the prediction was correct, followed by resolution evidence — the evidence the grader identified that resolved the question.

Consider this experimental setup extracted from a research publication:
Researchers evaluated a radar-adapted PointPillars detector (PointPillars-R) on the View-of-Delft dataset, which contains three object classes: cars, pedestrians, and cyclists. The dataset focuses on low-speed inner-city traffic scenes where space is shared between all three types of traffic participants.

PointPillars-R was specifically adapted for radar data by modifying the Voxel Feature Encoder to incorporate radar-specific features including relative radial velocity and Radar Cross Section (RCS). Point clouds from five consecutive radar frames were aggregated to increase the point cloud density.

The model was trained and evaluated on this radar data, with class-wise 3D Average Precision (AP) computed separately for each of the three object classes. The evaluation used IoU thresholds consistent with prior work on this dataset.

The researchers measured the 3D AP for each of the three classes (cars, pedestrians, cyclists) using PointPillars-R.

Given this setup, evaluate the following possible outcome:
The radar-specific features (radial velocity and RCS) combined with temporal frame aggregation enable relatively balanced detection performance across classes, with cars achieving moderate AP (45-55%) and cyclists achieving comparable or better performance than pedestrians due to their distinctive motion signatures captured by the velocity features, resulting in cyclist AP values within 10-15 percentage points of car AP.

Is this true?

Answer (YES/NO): NO